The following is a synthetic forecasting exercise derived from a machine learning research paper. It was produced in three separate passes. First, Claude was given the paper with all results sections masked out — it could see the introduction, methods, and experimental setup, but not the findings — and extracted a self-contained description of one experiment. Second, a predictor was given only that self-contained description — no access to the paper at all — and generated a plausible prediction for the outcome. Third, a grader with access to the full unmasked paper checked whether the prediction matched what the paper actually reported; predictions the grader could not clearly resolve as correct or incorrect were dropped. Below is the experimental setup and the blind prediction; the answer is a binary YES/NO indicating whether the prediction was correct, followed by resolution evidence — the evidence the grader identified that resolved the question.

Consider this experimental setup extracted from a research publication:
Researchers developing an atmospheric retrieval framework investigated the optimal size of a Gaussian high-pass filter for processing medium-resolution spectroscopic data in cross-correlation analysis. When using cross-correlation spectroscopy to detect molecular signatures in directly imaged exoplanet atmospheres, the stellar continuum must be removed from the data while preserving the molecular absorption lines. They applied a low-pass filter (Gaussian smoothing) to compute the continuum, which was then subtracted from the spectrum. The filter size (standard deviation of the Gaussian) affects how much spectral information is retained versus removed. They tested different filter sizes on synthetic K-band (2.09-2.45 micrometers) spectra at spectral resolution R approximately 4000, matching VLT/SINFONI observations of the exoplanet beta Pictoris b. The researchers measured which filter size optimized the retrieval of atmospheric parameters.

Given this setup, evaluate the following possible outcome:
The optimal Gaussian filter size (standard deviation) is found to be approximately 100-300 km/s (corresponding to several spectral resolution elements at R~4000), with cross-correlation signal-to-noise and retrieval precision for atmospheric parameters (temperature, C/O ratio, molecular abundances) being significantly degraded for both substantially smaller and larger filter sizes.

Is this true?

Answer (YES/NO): NO